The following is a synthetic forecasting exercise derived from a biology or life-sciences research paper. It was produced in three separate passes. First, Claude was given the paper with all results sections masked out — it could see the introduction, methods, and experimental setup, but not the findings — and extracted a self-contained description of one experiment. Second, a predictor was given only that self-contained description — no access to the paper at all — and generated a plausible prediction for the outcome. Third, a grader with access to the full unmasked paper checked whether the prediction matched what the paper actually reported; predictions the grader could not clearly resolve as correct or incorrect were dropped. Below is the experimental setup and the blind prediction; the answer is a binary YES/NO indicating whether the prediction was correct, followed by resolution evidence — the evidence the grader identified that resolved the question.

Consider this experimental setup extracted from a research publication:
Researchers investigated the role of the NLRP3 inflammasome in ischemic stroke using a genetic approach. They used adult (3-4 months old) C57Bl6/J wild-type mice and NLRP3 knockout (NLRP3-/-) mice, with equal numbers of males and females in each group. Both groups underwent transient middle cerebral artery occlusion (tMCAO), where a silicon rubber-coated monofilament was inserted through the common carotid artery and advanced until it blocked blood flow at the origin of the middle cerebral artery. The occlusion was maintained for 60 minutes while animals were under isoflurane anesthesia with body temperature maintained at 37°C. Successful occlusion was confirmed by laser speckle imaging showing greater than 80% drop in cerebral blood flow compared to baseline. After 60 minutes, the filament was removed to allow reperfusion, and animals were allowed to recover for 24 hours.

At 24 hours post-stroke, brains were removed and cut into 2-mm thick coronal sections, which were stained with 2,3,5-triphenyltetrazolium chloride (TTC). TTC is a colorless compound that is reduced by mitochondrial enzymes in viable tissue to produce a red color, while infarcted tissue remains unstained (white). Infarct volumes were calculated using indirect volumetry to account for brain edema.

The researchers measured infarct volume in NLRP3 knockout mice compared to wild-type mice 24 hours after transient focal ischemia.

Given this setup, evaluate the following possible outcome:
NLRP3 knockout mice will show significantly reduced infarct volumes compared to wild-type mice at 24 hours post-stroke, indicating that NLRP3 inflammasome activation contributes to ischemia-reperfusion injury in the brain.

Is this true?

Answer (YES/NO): NO